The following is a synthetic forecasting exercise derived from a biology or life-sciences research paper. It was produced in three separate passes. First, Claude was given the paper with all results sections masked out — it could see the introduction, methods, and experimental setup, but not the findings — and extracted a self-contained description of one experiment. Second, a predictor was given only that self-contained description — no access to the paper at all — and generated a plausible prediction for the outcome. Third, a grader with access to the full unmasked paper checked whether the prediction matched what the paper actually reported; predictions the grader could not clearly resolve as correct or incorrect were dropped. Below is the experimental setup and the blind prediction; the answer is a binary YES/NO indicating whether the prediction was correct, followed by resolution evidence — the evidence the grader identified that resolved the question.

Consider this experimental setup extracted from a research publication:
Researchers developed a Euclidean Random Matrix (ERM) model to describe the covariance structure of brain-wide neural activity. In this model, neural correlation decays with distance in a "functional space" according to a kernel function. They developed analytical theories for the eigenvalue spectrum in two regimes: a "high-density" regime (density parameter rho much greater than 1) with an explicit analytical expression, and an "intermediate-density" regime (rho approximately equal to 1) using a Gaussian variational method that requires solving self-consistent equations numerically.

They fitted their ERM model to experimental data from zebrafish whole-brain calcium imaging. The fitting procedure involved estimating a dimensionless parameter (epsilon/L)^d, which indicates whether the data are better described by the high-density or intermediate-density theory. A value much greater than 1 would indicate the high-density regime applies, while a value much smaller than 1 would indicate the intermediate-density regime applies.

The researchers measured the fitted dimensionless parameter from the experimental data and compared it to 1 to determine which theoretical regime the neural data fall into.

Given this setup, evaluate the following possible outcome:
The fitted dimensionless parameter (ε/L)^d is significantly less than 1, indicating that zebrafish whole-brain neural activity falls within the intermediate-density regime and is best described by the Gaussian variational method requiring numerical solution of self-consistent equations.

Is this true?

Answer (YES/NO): YES